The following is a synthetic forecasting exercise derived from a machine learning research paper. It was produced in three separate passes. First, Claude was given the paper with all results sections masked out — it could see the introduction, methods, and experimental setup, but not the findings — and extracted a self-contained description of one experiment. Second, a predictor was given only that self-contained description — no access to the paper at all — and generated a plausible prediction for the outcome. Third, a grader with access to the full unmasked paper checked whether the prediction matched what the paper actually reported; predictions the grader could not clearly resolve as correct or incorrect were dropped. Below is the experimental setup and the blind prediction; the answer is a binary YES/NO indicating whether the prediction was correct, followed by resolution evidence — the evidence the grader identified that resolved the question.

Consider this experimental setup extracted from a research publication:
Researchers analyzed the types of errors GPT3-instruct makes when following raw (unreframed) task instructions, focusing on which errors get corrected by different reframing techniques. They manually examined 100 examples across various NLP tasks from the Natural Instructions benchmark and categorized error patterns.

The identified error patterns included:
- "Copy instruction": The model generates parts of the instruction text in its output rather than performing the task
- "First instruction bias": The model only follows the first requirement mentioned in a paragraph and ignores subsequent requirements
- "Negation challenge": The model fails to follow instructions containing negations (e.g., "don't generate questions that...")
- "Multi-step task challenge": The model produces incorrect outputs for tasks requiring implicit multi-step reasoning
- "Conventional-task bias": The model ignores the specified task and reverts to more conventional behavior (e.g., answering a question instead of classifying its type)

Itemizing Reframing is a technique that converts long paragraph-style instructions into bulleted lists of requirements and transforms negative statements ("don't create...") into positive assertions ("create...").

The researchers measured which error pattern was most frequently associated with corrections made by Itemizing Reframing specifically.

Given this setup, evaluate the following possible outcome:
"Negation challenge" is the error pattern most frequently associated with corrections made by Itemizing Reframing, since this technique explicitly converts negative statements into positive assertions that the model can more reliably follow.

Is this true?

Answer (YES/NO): NO